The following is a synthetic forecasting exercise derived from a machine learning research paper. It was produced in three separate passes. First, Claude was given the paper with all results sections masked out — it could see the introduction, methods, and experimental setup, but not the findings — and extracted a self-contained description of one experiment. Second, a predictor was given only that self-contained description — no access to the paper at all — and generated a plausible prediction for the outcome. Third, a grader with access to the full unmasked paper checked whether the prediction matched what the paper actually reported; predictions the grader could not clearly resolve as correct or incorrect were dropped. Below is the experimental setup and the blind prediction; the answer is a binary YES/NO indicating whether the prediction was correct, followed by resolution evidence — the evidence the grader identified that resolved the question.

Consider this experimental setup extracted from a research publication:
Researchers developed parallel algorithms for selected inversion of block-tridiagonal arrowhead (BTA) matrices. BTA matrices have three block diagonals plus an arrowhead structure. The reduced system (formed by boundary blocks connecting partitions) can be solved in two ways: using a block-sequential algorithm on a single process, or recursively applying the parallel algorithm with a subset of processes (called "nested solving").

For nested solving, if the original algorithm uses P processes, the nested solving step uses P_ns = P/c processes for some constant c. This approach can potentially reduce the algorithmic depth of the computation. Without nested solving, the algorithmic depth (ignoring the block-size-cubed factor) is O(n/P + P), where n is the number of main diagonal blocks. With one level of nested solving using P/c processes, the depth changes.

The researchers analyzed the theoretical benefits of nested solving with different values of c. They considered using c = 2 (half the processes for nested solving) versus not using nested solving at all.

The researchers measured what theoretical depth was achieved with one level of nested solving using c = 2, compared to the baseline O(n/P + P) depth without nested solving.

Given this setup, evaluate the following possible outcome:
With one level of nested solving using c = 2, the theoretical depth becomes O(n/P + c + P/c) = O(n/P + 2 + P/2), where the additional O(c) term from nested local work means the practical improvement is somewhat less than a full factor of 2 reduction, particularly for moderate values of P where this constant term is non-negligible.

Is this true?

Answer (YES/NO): YES